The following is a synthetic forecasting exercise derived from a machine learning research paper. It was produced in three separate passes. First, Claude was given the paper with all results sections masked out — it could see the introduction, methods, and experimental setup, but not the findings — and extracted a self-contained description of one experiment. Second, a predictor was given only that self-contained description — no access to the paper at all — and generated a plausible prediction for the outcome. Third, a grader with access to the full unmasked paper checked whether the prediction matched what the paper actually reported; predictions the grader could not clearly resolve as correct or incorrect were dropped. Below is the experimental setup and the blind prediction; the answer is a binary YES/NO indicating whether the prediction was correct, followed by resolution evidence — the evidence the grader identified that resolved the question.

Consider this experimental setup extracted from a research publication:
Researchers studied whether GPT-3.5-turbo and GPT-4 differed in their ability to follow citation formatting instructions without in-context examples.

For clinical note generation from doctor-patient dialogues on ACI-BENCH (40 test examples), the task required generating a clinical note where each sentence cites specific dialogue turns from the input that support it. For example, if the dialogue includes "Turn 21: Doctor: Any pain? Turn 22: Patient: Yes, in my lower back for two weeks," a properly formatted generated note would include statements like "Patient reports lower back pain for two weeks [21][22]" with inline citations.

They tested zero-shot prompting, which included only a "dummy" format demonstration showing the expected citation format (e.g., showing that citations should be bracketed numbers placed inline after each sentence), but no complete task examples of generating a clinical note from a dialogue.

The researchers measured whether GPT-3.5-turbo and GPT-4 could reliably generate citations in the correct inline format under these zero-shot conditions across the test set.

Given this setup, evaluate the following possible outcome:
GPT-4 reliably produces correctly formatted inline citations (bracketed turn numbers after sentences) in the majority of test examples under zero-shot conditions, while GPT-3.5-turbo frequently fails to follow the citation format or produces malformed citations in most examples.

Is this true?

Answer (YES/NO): NO